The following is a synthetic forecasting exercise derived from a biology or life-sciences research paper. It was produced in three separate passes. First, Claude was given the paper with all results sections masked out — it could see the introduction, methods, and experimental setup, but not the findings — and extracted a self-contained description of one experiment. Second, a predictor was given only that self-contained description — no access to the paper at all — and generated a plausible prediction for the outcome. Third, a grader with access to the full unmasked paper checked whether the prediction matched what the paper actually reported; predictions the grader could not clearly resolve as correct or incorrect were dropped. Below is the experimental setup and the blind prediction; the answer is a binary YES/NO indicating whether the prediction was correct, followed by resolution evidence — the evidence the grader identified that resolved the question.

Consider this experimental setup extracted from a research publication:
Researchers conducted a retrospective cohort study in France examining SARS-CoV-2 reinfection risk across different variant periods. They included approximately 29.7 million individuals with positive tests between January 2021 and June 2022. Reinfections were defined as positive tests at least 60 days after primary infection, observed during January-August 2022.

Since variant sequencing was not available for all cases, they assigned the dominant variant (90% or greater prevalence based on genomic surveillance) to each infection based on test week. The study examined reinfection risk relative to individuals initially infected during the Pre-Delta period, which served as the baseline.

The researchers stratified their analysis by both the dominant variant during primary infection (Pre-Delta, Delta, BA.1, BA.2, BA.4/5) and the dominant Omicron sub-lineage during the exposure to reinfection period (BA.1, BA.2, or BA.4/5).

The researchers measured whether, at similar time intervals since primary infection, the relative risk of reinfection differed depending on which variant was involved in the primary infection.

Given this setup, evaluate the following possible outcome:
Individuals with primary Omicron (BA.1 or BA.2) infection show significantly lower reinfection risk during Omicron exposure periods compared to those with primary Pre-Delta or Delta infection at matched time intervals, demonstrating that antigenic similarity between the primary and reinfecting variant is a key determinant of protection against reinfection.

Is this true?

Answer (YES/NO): YES